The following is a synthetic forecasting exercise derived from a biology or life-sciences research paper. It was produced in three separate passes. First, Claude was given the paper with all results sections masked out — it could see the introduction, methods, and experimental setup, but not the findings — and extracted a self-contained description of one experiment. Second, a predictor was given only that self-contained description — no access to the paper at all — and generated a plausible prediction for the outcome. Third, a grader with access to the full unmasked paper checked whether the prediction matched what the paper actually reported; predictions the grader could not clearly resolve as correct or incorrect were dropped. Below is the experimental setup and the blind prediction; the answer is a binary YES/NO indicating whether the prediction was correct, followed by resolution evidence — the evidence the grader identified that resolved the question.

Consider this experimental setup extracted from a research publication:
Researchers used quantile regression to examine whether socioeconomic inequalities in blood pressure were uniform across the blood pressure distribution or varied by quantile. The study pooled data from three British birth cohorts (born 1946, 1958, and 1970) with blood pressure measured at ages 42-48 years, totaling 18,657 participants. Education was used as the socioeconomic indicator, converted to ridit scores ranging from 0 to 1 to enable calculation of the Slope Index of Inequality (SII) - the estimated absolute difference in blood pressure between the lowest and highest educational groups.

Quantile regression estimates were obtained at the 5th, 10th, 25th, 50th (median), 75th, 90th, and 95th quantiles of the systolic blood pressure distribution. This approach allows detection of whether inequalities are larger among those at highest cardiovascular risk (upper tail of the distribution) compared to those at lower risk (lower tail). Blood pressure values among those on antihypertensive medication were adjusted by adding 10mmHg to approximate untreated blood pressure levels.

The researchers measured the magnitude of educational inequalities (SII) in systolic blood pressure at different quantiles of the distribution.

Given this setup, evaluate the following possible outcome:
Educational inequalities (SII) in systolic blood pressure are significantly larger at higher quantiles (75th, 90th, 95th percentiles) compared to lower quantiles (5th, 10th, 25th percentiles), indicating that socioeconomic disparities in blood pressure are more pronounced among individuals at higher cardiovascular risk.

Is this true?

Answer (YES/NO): YES